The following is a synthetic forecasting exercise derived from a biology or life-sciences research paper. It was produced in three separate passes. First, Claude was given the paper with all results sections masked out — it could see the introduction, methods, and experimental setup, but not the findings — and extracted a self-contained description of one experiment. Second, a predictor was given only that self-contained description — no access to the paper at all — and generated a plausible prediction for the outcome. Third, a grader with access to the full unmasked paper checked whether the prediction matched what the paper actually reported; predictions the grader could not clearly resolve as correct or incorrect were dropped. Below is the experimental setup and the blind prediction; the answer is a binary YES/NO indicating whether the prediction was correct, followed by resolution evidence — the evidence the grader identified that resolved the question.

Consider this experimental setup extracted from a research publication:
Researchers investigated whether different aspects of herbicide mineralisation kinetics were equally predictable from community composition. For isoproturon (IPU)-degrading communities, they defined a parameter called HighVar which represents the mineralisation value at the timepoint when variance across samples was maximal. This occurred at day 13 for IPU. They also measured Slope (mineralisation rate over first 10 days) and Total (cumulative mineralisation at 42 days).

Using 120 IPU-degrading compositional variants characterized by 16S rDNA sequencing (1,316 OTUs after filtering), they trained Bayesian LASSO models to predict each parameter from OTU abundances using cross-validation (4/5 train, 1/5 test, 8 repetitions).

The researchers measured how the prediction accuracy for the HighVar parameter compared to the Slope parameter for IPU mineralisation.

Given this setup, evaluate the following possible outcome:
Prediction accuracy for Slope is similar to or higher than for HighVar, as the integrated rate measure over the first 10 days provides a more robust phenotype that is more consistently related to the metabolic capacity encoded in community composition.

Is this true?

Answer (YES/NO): YES